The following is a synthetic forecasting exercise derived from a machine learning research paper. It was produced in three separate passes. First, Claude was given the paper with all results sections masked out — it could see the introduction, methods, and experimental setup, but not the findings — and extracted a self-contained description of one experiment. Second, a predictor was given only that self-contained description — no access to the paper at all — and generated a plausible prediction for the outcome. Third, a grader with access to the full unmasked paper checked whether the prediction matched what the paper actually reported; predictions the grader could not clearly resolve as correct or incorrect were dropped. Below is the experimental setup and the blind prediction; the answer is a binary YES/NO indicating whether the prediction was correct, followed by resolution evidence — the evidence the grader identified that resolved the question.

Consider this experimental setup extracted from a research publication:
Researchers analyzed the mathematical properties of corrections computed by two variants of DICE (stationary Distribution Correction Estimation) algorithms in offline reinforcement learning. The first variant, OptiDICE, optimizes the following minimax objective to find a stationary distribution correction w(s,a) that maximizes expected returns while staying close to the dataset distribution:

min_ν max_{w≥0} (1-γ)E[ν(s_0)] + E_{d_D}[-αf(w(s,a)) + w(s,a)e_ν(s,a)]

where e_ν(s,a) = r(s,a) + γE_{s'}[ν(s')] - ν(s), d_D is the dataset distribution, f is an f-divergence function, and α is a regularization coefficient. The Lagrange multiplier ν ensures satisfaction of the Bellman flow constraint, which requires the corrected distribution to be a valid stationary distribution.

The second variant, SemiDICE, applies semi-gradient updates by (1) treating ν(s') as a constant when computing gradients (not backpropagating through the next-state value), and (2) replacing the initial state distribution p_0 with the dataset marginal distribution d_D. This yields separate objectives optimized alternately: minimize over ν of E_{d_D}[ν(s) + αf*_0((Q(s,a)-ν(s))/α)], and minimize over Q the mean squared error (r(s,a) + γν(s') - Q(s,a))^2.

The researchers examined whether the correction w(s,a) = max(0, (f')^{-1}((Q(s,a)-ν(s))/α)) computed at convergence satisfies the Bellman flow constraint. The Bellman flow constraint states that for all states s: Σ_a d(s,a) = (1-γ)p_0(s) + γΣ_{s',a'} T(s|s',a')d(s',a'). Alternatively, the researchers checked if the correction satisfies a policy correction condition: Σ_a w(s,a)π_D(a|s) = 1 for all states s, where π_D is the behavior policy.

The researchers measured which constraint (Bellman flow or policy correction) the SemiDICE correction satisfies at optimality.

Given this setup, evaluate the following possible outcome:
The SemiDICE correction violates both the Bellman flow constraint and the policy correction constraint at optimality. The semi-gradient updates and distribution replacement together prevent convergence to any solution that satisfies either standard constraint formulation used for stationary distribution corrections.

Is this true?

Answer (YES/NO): NO